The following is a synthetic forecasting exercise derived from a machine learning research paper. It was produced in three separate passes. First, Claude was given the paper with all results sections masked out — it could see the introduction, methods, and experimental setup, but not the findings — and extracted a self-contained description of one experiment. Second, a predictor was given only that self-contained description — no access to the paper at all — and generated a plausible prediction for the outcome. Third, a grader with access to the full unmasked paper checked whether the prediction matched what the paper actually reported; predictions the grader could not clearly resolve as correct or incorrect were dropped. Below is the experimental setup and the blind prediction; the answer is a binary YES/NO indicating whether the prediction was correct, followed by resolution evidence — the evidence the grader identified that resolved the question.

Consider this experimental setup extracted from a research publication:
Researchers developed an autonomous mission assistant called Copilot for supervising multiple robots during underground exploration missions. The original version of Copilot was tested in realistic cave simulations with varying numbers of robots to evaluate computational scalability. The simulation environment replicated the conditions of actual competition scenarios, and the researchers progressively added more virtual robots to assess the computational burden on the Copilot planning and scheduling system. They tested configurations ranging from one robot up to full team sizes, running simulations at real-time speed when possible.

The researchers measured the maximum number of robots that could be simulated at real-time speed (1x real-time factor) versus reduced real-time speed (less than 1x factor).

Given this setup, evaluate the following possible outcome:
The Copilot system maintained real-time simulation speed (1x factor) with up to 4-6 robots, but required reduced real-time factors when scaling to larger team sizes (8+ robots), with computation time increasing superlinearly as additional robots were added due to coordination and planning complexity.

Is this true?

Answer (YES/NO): NO